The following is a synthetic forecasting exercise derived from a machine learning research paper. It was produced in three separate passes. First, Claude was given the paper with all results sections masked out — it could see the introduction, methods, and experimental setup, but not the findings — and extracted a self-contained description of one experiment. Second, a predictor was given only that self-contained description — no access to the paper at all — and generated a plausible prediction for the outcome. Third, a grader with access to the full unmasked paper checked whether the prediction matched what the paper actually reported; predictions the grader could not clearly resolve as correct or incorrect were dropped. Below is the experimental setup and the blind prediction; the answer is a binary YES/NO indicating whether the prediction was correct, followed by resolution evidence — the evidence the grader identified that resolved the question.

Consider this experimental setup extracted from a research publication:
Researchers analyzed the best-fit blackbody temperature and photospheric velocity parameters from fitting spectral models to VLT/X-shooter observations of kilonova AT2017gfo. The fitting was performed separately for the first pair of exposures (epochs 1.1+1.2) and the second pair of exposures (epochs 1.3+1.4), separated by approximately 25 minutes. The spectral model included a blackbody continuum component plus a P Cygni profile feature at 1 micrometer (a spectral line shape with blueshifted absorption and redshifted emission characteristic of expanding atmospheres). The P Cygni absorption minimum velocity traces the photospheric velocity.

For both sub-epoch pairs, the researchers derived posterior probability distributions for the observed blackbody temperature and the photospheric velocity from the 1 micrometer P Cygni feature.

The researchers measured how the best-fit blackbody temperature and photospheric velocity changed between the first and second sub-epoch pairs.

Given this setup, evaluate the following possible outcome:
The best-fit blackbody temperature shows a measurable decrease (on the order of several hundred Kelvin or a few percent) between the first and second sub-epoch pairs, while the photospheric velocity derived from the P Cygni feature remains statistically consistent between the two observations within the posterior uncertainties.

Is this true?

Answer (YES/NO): NO